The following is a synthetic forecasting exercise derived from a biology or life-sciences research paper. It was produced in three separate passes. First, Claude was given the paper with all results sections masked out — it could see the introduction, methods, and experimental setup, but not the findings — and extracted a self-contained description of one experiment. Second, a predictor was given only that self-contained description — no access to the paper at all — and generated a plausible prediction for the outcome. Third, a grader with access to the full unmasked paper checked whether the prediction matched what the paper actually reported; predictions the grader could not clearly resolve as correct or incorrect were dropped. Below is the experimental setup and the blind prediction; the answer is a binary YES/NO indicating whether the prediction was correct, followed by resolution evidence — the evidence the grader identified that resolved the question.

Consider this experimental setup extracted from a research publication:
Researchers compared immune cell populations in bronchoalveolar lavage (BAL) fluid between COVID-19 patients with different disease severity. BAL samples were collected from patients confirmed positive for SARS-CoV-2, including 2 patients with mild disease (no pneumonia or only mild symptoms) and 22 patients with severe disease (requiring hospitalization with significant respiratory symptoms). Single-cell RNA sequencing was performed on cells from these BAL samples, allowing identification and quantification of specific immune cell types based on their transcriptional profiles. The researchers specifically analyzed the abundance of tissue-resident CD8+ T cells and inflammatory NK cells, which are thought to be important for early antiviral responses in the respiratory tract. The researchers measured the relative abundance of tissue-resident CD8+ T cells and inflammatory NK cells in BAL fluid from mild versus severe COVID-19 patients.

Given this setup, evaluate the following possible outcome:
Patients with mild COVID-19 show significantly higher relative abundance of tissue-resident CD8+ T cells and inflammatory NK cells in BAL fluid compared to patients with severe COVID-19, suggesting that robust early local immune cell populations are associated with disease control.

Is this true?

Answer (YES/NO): YES